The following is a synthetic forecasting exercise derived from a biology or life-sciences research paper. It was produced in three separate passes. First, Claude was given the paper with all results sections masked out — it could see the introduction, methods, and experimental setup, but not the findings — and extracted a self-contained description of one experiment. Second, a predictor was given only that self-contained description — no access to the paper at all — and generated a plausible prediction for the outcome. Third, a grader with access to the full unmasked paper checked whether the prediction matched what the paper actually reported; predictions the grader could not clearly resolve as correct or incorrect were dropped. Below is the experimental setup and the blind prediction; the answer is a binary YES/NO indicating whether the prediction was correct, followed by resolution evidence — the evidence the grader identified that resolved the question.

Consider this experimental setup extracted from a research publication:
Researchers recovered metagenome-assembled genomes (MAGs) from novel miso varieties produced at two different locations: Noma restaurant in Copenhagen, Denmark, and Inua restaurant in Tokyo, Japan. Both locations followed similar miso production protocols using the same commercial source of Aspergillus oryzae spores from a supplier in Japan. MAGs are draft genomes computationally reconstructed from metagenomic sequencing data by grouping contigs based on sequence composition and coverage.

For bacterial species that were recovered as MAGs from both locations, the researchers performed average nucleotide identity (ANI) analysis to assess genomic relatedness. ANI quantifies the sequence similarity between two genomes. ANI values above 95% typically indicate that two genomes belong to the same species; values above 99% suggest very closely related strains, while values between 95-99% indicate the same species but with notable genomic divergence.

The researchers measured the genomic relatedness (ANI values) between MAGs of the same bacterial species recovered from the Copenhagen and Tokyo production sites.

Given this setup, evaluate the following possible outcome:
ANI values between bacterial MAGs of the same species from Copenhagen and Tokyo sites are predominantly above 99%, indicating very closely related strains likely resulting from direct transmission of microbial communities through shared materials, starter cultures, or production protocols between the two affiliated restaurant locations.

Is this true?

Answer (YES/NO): NO